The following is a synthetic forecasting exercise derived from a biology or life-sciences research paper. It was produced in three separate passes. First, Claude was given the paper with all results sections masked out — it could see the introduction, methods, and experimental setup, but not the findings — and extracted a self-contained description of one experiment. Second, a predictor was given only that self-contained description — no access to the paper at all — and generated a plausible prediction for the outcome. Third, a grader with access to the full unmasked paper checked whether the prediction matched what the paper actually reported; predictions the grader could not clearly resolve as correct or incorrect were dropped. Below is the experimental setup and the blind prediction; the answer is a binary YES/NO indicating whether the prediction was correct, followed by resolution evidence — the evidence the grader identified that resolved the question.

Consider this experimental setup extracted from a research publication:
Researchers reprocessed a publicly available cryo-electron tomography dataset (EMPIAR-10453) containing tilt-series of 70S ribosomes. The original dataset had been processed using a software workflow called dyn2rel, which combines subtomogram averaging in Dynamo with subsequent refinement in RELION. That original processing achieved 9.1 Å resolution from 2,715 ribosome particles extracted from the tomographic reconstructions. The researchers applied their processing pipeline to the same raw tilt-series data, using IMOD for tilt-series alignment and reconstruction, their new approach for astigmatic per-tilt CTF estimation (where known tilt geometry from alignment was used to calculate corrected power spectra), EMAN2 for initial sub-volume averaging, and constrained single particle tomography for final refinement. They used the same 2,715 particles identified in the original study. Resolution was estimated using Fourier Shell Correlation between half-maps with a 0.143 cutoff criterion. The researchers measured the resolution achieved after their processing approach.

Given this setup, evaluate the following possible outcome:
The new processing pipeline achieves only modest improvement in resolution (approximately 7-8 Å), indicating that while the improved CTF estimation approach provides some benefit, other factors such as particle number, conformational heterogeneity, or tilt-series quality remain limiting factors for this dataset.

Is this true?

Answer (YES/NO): YES